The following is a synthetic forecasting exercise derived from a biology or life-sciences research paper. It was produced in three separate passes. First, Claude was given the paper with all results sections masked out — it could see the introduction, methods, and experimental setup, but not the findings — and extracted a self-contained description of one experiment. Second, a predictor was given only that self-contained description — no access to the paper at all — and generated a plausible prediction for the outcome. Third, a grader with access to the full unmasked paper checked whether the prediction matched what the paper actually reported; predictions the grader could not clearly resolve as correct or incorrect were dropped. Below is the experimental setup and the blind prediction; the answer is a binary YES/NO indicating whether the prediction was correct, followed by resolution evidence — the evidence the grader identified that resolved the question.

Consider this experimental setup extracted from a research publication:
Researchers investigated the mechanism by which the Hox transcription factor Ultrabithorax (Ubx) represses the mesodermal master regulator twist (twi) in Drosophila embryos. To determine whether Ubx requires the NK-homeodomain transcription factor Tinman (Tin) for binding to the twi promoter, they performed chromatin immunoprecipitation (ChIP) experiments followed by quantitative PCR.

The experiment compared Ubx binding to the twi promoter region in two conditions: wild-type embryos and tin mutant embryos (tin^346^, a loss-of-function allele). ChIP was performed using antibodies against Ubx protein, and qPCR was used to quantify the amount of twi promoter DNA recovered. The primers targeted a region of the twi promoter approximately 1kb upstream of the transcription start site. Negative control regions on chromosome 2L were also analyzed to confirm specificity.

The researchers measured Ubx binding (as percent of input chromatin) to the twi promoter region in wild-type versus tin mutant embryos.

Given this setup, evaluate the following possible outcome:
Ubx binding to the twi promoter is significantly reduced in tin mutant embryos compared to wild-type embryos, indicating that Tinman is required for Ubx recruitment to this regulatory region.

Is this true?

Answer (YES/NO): YES